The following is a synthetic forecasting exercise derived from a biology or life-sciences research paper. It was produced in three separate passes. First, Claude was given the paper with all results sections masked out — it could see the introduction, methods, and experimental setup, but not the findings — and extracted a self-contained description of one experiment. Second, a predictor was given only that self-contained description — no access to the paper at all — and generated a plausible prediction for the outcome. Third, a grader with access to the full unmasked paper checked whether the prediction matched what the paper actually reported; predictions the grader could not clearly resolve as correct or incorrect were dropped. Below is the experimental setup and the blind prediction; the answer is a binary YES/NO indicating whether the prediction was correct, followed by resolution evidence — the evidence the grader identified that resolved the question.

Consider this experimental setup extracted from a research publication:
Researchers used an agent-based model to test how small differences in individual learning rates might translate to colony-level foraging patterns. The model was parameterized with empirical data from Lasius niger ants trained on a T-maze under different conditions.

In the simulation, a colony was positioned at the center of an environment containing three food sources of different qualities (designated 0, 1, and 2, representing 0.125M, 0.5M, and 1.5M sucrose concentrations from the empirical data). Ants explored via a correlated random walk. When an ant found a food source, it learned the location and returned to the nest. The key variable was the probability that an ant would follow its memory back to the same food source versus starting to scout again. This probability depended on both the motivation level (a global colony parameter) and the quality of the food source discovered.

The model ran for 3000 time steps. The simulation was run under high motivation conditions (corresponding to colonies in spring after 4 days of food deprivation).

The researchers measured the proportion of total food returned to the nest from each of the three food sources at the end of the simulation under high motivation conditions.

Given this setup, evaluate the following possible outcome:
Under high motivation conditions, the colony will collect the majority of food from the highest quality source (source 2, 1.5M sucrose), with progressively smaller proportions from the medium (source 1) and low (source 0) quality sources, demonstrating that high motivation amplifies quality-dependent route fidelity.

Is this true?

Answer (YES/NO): NO